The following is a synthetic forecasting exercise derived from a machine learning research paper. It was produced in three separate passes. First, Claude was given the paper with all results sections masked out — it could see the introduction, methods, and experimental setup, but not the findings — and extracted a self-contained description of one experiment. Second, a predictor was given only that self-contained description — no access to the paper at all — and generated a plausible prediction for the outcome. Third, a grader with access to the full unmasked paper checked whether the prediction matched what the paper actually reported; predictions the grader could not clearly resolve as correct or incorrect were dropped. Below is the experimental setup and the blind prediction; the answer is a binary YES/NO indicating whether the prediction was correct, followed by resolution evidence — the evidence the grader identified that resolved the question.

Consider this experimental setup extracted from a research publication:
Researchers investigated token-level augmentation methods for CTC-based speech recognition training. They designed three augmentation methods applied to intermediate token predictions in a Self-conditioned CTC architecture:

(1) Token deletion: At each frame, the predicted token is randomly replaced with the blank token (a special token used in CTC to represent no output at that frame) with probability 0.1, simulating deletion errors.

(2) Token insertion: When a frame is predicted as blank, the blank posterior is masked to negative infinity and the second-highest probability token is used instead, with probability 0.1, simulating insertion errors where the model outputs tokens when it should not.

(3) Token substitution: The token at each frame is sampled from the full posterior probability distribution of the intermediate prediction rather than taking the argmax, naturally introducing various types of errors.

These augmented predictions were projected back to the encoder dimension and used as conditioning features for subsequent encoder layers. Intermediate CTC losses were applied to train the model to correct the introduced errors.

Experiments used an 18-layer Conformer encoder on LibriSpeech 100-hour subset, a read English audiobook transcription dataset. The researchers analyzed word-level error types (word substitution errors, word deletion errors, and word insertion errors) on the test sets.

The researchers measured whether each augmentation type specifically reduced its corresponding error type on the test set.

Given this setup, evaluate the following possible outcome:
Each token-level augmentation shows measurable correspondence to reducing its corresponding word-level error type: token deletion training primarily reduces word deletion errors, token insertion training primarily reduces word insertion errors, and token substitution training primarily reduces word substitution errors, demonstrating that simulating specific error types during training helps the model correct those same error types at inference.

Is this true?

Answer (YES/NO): NO